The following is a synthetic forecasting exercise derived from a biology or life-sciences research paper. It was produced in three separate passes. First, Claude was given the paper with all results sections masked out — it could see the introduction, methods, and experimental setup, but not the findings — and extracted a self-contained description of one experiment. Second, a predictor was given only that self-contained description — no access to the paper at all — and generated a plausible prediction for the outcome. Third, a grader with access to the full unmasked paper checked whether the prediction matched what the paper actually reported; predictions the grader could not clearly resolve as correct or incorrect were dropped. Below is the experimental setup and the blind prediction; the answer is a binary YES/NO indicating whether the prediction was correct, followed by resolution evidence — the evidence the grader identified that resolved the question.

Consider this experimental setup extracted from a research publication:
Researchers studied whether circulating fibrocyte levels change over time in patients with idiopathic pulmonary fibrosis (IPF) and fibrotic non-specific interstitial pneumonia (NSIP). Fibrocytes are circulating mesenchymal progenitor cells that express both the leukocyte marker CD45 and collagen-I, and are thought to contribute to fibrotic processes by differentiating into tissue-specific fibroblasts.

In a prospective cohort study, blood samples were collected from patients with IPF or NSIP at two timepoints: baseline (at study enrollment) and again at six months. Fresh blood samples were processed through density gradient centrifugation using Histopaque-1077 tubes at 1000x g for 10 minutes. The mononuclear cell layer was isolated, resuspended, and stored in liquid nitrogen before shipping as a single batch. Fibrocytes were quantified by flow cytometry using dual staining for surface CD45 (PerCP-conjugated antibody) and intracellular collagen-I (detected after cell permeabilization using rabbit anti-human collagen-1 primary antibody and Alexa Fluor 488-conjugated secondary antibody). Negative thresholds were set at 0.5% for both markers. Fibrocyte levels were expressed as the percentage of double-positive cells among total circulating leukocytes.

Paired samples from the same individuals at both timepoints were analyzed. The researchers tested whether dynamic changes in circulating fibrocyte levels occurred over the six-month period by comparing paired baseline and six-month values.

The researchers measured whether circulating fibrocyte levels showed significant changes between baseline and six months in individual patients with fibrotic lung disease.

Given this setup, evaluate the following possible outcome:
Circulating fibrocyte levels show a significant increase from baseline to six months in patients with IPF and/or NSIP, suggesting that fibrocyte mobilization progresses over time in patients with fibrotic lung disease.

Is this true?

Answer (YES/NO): NO